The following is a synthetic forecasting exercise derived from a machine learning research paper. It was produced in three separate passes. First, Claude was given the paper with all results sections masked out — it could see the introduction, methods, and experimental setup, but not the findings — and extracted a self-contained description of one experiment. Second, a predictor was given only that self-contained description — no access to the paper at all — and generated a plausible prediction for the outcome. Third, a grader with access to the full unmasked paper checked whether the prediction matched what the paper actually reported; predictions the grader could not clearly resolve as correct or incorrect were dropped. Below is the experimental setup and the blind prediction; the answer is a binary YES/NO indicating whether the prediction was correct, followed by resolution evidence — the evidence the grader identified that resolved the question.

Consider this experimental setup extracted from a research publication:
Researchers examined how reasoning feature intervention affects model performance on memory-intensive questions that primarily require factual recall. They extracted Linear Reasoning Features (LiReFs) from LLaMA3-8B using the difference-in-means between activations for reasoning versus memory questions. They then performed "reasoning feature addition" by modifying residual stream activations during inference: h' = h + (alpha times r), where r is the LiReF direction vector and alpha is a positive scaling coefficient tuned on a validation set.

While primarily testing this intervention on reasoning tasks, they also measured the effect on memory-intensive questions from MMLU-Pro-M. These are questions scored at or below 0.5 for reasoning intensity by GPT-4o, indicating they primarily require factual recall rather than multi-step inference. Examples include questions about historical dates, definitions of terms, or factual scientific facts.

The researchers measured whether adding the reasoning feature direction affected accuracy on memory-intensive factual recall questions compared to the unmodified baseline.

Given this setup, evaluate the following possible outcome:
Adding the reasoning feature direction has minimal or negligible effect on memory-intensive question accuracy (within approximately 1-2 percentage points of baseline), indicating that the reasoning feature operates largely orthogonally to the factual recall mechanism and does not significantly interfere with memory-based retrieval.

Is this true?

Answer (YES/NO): NO